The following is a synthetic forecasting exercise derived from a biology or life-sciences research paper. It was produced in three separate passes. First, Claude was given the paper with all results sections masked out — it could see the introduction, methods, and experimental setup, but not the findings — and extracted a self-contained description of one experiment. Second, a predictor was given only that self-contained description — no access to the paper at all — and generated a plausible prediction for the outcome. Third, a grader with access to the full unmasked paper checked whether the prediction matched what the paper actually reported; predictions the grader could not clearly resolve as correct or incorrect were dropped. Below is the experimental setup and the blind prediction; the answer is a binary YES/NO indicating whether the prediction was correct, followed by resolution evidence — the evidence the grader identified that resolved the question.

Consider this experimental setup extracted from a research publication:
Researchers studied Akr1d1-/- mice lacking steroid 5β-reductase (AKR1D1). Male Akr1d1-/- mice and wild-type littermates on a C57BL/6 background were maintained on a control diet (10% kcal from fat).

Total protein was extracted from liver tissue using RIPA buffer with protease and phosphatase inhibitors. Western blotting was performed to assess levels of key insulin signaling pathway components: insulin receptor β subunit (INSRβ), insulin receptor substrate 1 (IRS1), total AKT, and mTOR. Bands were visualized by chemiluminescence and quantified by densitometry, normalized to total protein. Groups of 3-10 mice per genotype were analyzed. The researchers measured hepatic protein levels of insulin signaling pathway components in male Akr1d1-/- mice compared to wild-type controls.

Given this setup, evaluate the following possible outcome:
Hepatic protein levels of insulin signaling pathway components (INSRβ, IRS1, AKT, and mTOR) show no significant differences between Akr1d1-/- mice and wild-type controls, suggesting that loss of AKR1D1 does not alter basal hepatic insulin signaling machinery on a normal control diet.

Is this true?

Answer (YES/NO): NO